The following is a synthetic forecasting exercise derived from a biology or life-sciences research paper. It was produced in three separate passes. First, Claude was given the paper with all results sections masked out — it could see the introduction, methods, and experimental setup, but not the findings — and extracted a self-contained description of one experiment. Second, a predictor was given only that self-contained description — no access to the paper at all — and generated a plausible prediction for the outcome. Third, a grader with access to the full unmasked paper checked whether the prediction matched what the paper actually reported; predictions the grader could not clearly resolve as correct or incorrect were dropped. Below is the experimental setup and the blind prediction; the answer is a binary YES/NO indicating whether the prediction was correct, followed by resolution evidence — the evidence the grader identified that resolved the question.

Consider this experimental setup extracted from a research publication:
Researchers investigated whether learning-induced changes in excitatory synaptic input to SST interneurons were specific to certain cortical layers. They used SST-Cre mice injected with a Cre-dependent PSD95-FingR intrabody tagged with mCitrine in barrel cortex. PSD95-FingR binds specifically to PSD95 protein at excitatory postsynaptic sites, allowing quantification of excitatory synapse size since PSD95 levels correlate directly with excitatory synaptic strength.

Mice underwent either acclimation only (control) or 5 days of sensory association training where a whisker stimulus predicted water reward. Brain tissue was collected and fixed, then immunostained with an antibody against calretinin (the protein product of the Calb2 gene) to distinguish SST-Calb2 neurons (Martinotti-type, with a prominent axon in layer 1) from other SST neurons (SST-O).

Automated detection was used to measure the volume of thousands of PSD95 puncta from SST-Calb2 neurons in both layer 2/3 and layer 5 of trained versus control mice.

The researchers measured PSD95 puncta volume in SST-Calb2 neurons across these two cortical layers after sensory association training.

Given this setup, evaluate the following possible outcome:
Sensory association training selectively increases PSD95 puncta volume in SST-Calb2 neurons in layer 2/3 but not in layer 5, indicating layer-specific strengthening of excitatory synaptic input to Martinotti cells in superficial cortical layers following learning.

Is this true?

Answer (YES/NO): NO